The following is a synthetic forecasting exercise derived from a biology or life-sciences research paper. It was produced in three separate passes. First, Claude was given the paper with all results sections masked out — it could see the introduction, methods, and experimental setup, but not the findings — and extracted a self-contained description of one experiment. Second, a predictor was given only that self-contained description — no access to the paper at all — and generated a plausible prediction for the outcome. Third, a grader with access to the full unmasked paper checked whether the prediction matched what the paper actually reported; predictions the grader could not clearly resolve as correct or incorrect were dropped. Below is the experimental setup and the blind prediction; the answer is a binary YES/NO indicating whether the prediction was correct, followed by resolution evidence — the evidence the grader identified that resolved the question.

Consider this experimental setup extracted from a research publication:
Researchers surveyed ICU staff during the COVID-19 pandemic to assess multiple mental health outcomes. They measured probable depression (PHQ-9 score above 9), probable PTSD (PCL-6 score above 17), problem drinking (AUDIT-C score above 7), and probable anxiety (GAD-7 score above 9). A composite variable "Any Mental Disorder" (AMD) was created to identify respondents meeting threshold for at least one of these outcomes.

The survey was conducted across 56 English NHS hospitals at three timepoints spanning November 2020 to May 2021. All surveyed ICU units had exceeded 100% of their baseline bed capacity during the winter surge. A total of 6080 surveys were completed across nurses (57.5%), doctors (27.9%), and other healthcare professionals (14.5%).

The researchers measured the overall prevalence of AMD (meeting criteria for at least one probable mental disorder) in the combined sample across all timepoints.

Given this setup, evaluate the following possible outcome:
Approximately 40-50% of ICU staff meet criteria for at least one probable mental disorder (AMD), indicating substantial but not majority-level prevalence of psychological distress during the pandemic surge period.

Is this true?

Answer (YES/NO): NO